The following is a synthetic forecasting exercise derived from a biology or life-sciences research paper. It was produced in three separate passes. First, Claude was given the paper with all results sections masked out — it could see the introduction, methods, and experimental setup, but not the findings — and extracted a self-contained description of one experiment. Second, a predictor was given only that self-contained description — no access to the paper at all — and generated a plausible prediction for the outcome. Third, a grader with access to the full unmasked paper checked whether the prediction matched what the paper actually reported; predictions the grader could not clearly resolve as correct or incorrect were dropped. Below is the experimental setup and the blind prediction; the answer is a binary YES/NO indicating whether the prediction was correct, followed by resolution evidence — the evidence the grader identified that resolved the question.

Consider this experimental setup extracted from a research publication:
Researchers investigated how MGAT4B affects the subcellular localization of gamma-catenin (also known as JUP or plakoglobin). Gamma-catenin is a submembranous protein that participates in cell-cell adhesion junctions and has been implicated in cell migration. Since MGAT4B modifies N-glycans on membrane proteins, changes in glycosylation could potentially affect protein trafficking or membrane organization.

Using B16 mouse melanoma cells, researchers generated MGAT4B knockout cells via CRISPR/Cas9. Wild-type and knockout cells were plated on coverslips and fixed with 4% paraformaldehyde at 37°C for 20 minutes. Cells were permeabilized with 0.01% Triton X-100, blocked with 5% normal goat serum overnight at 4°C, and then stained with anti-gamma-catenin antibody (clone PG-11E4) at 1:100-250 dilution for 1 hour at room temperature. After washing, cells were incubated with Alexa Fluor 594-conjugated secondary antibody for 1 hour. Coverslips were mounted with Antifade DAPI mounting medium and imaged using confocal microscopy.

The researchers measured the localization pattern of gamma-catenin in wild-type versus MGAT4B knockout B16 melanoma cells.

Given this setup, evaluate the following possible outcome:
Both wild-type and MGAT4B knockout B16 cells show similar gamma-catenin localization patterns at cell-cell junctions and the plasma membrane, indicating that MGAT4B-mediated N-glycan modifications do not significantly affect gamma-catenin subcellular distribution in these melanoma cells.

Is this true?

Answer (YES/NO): NO